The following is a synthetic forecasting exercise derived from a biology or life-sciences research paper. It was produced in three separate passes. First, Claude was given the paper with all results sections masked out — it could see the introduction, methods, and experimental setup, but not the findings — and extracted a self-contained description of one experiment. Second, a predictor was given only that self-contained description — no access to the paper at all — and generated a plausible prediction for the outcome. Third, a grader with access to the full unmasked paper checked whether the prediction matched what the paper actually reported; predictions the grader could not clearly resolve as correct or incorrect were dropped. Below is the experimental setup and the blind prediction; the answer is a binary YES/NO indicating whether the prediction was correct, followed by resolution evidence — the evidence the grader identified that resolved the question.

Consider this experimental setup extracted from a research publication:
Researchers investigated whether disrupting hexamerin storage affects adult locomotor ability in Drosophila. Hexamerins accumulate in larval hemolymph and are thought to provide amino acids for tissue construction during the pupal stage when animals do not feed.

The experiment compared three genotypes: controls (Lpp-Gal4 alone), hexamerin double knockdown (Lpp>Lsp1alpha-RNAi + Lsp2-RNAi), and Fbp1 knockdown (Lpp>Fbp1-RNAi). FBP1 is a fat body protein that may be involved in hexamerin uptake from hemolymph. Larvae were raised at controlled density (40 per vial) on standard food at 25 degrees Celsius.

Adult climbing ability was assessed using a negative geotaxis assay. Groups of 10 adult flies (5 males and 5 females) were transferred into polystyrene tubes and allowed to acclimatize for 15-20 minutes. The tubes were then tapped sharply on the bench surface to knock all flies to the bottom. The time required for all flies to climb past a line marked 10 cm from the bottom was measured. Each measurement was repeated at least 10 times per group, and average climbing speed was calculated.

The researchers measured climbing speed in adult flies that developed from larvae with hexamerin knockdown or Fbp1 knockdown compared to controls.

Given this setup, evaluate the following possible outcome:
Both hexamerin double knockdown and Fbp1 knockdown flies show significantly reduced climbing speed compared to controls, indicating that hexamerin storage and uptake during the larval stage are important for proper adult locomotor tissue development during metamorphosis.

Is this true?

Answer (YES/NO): YES